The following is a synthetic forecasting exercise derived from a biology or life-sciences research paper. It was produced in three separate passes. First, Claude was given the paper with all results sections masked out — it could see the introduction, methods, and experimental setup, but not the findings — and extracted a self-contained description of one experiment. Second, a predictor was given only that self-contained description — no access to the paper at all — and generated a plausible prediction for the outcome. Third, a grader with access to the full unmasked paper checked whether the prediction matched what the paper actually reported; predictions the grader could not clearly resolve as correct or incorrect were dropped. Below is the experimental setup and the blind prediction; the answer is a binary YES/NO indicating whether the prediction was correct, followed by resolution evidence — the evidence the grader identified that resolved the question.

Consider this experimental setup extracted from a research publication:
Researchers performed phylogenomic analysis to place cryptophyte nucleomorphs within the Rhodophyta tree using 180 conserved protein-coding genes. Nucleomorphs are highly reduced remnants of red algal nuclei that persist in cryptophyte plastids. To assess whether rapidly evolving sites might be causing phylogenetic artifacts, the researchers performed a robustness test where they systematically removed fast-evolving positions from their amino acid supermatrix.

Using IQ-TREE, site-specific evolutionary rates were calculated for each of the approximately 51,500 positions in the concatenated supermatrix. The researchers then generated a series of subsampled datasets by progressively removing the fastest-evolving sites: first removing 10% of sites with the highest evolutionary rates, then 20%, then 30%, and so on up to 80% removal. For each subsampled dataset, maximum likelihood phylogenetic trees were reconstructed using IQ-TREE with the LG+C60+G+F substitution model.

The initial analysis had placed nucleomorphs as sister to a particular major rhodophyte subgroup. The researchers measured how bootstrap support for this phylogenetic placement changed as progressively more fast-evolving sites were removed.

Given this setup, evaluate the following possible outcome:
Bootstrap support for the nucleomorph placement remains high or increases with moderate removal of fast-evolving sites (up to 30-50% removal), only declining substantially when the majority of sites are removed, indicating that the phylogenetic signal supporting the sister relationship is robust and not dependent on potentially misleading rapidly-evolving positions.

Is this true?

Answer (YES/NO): NO